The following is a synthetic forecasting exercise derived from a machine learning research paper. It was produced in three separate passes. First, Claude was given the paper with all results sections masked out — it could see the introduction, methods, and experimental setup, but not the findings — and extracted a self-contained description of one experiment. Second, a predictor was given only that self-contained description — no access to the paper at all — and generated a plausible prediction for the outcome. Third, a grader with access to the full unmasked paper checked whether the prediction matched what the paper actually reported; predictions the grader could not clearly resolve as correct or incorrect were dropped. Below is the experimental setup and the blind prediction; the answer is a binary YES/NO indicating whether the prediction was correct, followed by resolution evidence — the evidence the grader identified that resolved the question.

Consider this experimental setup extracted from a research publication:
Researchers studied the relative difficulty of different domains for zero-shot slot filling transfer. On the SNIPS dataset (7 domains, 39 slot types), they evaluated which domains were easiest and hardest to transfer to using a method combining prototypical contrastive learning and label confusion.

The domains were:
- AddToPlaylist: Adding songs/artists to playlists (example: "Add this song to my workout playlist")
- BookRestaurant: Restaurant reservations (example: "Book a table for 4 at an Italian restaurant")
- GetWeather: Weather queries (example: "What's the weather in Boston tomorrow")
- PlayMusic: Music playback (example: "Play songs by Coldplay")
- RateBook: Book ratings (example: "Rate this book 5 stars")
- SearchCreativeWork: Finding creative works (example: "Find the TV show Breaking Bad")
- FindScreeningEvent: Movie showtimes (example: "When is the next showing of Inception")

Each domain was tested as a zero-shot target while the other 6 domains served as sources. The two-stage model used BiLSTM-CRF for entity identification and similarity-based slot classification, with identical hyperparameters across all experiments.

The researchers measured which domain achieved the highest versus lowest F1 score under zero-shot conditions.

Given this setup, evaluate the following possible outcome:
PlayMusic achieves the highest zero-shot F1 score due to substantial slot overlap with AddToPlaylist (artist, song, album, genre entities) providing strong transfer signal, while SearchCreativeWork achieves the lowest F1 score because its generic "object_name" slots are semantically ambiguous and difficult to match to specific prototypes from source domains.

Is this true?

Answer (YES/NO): NO